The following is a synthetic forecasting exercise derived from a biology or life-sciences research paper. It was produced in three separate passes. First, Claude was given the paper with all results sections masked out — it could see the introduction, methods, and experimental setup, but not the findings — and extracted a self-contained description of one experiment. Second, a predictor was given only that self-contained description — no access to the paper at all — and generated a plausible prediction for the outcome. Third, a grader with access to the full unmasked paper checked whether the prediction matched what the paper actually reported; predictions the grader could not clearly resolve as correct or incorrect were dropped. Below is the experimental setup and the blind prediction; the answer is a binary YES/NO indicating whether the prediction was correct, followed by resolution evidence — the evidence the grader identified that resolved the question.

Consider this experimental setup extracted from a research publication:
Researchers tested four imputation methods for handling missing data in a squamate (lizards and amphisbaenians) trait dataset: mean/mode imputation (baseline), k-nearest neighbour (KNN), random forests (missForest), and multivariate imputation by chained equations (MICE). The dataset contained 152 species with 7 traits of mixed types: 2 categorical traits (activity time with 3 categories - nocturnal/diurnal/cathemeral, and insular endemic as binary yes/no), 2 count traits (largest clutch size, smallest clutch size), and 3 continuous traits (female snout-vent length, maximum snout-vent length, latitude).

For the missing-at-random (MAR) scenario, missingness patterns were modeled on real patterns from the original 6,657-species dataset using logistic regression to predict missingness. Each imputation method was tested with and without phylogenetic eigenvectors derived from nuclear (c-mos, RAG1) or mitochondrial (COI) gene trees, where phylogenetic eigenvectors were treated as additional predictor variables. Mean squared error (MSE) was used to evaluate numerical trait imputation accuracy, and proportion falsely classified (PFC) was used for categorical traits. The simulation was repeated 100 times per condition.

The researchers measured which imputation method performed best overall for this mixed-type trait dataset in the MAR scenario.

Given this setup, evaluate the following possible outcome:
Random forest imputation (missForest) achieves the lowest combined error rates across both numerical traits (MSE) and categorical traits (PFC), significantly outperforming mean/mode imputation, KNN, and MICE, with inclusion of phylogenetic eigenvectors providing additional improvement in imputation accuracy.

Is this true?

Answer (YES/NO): NO